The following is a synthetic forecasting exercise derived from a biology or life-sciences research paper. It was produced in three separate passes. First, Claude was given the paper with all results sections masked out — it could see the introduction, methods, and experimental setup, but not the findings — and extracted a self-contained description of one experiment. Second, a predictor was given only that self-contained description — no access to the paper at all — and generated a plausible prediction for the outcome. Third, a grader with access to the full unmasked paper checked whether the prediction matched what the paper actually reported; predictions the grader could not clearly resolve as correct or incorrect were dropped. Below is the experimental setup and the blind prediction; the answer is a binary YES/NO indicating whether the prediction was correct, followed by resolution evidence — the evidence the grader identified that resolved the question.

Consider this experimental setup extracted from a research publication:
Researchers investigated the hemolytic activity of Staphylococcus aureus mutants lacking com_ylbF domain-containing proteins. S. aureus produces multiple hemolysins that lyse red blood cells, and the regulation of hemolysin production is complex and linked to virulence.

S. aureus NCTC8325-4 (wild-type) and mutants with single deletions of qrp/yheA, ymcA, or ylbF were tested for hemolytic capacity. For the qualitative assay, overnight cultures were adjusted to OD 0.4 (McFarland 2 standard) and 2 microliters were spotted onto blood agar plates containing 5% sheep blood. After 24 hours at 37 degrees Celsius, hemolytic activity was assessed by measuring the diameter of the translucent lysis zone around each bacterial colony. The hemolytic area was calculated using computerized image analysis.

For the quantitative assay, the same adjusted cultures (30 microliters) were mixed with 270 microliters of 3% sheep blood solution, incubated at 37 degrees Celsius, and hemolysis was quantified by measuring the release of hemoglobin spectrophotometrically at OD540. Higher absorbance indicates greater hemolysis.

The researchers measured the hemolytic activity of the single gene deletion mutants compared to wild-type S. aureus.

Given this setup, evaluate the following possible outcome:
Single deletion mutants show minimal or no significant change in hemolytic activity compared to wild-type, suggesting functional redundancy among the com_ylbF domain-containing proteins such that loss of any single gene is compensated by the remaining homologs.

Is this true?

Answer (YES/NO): NO